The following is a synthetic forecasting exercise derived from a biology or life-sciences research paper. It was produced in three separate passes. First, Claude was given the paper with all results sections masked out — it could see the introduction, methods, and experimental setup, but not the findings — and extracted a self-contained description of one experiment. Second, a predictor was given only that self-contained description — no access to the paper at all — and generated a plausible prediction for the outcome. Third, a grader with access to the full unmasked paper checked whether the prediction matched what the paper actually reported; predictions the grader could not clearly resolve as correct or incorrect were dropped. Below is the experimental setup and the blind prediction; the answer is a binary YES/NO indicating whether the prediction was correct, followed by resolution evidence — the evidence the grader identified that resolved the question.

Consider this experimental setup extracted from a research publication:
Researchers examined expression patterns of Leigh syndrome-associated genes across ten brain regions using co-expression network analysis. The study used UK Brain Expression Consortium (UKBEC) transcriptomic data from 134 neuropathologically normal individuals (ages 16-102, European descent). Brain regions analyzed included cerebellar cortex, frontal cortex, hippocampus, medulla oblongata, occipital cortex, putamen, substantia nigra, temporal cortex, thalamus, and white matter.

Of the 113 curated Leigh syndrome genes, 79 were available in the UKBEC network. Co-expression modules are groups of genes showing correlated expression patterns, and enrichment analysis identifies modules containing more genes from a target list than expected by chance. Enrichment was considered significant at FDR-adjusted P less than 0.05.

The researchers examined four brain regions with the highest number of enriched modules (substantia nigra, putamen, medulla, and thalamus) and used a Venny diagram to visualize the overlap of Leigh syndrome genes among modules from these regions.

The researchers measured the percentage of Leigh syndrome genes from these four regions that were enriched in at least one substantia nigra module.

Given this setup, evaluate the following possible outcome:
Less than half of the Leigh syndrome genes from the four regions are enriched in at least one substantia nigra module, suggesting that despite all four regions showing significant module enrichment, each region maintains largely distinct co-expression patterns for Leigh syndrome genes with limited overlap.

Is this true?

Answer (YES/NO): NO